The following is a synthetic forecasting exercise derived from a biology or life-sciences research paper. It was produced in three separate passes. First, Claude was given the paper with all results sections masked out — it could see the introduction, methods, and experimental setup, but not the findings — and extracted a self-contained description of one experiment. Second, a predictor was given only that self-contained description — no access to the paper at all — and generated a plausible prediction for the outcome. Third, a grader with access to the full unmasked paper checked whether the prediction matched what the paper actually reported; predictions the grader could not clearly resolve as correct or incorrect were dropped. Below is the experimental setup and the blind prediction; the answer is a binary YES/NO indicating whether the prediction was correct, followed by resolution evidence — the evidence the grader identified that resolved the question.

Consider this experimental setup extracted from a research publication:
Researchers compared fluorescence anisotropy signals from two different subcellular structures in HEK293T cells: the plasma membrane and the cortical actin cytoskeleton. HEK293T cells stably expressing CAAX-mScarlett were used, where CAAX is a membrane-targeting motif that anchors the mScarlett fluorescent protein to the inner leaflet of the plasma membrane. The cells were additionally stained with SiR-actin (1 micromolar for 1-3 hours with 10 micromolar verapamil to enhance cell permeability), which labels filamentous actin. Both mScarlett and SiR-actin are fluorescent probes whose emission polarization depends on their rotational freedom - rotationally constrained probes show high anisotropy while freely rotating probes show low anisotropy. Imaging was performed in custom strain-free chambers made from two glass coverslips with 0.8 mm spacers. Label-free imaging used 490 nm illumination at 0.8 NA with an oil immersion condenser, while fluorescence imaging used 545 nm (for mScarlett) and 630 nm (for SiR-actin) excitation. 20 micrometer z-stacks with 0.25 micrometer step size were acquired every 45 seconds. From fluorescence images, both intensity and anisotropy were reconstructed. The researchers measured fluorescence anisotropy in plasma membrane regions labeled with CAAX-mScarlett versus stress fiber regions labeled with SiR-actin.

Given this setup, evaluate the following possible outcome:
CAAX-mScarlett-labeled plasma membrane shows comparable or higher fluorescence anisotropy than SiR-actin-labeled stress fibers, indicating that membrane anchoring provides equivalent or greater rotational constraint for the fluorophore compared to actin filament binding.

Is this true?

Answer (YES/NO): NO